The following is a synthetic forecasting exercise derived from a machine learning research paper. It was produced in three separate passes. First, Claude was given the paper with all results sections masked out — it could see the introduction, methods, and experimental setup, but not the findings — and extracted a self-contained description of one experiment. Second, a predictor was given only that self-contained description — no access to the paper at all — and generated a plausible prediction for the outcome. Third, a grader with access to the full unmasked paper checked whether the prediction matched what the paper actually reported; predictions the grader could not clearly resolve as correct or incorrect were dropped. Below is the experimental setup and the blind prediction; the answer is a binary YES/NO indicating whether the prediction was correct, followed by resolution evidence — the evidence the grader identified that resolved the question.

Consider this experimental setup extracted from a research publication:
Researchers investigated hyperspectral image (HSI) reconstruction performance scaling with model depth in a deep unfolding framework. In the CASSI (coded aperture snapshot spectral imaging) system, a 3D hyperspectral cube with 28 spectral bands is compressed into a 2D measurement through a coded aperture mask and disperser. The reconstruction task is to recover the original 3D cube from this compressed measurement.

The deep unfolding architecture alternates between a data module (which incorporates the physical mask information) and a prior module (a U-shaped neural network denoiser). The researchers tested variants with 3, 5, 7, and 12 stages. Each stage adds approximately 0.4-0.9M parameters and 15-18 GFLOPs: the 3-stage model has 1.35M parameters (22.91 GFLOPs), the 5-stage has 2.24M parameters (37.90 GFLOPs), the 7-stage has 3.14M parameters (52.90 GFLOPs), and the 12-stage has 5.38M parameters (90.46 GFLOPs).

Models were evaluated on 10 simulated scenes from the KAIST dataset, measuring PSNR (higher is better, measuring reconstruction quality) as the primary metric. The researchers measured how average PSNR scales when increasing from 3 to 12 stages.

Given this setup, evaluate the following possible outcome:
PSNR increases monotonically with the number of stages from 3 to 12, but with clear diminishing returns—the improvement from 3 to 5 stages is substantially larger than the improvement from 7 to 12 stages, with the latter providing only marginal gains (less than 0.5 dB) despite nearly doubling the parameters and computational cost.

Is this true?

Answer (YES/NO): NO